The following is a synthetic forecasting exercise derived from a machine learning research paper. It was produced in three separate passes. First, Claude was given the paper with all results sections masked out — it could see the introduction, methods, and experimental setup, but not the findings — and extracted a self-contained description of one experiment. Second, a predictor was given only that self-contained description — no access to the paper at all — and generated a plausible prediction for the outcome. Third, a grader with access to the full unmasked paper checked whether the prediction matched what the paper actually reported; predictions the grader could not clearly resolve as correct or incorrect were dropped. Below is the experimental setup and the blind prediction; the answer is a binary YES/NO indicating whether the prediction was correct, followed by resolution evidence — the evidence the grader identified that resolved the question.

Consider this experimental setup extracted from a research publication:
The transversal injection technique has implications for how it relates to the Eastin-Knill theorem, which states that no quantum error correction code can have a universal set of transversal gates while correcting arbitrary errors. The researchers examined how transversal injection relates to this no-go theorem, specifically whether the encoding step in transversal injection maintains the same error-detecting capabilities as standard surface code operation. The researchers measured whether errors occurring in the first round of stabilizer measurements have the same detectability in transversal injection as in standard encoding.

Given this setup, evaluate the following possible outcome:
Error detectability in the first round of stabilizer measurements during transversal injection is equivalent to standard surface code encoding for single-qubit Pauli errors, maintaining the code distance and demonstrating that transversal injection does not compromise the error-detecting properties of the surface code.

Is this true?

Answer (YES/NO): NO